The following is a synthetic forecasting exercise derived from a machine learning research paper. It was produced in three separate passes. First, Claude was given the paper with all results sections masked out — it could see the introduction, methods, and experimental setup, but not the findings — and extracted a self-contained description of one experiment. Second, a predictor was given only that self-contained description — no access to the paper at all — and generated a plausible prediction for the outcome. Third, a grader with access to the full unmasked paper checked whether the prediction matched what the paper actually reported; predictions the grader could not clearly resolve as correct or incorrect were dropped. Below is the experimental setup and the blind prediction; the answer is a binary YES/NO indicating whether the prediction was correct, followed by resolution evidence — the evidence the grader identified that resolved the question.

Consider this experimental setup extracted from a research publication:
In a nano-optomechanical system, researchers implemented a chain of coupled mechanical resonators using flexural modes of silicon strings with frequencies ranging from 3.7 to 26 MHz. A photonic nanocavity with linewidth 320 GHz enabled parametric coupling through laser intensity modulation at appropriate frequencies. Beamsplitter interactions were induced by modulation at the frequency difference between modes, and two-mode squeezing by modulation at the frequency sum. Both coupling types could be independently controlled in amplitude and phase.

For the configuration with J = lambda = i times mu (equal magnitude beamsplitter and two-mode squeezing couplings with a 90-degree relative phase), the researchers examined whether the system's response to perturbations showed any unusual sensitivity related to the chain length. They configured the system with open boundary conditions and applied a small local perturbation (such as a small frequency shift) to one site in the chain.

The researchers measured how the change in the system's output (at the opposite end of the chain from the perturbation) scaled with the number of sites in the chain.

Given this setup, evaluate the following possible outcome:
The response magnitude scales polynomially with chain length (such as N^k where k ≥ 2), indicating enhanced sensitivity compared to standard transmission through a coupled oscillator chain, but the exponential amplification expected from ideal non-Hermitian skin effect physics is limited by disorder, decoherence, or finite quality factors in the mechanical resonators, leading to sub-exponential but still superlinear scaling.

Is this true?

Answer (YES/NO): NO